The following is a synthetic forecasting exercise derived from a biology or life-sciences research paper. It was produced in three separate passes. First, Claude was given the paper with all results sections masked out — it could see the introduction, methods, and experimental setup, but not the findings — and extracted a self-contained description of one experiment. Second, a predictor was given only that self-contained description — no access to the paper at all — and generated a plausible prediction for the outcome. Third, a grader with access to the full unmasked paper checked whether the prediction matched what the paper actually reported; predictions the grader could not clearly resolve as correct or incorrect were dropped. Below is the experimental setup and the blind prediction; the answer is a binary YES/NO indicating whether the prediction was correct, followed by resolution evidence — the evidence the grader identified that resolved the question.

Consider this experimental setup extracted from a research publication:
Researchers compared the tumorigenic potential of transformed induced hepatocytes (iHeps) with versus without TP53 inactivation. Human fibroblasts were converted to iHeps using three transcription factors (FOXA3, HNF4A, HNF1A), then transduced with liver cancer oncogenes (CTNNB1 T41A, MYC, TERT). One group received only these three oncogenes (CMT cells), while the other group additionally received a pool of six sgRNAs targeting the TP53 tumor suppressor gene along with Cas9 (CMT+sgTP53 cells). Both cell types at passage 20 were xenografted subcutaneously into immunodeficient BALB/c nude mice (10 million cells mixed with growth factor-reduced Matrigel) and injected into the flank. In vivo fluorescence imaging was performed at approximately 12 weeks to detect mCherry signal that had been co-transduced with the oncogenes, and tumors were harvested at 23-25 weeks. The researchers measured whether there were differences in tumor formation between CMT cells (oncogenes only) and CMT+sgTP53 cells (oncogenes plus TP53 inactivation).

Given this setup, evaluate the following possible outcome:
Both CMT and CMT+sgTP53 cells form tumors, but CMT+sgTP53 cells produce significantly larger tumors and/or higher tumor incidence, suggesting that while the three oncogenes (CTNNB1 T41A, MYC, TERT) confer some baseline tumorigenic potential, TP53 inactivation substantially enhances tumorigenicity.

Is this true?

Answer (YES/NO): NO